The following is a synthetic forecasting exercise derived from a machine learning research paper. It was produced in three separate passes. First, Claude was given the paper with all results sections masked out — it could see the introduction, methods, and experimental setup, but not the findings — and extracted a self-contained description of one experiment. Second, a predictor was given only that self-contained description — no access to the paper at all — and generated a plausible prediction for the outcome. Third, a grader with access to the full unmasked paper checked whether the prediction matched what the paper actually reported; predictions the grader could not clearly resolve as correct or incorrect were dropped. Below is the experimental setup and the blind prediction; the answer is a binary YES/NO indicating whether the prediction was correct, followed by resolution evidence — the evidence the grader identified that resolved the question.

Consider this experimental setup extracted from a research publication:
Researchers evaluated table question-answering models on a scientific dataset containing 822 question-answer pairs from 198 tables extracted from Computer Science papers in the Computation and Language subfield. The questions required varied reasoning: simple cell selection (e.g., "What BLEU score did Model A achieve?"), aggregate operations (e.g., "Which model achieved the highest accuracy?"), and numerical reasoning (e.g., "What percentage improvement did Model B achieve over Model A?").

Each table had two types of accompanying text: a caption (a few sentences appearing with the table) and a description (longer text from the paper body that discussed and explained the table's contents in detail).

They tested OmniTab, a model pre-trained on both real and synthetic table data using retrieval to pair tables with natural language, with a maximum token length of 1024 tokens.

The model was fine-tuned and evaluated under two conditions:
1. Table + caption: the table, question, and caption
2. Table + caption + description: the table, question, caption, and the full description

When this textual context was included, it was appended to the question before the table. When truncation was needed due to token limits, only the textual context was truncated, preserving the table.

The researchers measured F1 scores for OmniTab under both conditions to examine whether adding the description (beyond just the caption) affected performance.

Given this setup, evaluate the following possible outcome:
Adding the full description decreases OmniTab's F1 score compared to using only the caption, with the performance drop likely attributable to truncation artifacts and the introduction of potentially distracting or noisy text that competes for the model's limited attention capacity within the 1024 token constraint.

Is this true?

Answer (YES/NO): NO